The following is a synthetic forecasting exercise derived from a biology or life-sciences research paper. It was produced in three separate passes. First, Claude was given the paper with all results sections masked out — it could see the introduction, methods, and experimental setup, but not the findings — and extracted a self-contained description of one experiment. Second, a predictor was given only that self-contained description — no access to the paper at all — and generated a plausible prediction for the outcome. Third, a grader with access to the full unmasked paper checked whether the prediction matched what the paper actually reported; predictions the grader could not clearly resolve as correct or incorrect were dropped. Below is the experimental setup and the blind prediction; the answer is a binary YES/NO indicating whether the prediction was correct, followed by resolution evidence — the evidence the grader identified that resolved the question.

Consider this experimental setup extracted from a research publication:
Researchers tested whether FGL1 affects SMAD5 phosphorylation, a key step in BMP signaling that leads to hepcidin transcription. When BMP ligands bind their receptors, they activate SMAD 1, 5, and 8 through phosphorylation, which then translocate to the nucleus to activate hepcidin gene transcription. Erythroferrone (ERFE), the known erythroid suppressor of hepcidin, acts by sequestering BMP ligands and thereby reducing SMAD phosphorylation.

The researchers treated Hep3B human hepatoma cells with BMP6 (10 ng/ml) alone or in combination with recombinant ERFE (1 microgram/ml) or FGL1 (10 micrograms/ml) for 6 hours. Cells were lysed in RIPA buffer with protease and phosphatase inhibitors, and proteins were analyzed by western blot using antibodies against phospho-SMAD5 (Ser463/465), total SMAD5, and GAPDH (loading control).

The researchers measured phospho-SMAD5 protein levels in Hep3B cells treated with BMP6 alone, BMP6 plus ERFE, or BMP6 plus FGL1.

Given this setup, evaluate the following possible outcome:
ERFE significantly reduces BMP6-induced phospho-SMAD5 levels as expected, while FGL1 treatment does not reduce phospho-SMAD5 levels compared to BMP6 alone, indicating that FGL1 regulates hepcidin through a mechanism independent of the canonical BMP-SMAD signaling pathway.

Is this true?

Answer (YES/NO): NO